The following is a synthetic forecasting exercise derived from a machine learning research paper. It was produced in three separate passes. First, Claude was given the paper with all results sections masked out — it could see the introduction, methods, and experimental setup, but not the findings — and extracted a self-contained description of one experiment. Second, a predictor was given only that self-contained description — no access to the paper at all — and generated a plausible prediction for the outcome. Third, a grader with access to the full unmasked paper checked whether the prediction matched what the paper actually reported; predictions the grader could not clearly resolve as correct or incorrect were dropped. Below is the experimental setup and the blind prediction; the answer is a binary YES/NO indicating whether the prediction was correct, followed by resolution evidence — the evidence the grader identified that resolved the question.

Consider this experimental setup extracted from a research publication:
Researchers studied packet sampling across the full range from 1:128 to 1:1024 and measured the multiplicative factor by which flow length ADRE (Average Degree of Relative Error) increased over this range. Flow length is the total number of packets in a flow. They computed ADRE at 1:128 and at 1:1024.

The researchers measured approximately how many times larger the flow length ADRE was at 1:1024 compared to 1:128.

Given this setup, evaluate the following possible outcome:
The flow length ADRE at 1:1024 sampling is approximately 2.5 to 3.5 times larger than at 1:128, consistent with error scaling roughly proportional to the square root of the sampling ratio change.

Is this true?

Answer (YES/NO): NO